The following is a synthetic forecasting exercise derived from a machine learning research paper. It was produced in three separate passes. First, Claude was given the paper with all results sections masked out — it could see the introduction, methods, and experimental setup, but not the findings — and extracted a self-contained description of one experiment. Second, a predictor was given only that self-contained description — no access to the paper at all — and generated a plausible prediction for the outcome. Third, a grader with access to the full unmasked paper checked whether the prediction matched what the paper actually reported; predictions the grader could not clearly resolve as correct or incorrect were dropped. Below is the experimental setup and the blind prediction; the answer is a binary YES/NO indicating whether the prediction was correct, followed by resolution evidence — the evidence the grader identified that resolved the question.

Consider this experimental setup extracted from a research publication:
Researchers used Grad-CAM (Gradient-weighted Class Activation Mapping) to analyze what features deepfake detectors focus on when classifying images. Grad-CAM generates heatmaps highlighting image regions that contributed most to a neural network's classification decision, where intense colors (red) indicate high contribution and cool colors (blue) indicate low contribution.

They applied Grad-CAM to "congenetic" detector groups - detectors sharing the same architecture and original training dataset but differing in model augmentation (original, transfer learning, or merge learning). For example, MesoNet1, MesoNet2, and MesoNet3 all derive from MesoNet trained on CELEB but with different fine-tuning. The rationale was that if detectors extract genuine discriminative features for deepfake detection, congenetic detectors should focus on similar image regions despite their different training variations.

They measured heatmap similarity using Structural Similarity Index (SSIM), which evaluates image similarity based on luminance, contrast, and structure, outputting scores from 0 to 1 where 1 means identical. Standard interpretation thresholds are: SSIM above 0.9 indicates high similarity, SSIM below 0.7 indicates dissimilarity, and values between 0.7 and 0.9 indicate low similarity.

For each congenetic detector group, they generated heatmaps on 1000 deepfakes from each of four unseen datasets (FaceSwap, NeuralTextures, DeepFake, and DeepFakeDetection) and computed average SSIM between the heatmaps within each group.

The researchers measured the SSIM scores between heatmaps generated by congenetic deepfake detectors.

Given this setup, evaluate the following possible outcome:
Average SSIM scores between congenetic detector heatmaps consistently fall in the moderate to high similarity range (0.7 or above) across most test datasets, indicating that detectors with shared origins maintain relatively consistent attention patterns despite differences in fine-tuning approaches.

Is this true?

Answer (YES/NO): NO